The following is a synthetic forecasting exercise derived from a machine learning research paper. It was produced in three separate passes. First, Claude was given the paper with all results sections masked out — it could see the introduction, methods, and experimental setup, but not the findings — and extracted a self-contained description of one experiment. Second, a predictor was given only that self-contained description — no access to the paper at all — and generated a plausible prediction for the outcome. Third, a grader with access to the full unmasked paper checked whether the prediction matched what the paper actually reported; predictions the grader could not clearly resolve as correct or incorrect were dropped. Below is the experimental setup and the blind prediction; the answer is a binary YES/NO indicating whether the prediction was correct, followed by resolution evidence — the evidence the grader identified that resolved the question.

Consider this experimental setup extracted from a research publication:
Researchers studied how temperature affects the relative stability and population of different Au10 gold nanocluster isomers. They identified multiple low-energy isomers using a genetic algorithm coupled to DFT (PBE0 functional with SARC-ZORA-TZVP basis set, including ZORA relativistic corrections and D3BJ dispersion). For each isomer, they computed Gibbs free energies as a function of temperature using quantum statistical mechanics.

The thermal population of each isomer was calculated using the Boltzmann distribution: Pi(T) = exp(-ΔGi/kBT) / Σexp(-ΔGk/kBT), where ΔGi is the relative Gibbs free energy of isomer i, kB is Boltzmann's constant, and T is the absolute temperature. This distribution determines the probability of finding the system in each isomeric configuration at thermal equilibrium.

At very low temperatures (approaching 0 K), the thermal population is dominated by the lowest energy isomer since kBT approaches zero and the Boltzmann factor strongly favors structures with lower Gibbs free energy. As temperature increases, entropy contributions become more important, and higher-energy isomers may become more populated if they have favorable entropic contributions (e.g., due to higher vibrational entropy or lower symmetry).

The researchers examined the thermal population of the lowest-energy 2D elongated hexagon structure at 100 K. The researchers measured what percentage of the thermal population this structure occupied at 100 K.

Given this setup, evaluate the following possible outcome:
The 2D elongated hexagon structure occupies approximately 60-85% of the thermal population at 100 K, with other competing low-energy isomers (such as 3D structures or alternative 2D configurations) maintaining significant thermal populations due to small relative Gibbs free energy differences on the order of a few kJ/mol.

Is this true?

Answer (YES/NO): NO